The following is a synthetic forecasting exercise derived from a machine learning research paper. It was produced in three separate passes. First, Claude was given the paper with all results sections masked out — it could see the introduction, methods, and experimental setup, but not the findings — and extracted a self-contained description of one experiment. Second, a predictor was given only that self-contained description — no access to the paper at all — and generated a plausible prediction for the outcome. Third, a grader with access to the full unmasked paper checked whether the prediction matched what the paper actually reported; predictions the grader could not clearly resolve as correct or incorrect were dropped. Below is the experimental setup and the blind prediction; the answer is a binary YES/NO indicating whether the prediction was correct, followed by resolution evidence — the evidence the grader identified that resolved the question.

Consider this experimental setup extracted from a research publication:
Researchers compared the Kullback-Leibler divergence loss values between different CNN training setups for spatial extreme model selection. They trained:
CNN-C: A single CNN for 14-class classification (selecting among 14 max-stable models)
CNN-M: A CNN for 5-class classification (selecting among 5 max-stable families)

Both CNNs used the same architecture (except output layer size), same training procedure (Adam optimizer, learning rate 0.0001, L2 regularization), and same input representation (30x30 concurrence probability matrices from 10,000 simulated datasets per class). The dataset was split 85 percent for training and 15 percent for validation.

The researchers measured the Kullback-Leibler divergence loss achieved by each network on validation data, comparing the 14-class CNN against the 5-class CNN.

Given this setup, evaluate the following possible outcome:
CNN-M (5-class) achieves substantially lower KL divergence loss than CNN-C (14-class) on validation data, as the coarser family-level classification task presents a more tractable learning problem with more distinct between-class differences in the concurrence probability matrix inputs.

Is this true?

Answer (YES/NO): NO